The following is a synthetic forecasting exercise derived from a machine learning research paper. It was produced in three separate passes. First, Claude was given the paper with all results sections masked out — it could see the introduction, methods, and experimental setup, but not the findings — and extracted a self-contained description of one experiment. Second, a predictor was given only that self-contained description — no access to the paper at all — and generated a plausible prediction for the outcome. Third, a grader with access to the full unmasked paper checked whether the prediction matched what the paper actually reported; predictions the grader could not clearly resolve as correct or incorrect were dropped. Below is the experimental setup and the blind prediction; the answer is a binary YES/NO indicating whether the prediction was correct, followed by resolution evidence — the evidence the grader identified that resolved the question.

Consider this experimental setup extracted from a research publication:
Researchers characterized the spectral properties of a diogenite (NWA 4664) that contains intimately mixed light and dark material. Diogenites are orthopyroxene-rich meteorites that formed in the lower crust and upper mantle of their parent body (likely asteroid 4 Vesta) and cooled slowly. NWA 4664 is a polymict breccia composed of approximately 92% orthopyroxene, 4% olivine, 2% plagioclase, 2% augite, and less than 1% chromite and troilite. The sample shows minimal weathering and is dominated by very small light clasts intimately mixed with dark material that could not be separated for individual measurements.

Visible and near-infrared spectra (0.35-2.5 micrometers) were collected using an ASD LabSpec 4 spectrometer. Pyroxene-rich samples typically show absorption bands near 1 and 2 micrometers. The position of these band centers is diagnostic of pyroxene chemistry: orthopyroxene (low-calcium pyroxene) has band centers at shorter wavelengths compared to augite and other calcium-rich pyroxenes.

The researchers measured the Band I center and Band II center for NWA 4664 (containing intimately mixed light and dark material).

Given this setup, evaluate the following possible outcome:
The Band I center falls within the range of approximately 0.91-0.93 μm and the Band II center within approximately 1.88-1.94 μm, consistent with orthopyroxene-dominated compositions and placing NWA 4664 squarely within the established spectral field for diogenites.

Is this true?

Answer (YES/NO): YES